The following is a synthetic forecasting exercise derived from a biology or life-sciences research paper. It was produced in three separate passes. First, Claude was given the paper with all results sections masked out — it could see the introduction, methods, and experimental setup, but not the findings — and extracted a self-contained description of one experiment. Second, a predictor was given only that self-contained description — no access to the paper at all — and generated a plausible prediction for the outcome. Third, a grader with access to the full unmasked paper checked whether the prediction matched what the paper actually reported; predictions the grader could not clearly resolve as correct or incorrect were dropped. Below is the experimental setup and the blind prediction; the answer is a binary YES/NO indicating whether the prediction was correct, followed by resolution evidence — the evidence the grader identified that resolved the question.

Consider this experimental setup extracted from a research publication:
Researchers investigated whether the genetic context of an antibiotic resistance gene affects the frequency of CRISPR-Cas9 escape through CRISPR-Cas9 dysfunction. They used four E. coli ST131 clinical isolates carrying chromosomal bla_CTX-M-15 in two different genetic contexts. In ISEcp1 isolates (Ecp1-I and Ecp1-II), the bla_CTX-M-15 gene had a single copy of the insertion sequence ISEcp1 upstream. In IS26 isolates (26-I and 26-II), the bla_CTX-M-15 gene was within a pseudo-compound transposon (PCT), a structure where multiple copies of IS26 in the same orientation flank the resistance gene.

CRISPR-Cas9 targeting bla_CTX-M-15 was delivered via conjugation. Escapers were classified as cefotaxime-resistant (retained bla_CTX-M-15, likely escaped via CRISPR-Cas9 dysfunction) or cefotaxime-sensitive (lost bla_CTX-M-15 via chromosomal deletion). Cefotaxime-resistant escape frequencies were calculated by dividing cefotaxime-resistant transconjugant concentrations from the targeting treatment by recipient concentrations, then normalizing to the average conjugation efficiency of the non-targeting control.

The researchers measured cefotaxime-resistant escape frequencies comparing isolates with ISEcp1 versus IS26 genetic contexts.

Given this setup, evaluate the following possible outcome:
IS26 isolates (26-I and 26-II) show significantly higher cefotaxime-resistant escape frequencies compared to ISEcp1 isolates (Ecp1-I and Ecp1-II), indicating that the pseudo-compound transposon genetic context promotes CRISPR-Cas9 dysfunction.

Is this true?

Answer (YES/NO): NO